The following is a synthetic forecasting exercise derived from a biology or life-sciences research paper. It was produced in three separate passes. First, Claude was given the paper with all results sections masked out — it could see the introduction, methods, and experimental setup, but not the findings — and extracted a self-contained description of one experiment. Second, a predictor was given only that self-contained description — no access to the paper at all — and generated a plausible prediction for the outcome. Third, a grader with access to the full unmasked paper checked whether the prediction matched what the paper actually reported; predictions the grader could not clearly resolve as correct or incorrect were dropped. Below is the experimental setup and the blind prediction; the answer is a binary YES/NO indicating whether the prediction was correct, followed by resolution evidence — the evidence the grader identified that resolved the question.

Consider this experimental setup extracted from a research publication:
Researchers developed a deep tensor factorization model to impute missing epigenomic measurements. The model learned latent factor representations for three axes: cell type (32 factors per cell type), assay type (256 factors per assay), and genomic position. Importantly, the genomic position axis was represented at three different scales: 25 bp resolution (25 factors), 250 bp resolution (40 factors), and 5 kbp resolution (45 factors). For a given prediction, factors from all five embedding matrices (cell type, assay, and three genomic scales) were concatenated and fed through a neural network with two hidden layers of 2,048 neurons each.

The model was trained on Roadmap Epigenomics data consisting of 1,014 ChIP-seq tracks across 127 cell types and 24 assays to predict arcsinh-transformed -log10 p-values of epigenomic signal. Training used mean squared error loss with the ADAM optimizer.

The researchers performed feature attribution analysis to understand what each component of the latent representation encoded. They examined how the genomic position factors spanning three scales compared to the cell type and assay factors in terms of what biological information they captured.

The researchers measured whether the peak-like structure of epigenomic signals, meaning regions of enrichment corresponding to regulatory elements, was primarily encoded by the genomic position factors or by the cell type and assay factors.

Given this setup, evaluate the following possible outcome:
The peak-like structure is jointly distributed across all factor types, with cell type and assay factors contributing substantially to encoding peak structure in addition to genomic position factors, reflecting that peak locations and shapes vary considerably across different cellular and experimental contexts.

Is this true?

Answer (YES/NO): NO